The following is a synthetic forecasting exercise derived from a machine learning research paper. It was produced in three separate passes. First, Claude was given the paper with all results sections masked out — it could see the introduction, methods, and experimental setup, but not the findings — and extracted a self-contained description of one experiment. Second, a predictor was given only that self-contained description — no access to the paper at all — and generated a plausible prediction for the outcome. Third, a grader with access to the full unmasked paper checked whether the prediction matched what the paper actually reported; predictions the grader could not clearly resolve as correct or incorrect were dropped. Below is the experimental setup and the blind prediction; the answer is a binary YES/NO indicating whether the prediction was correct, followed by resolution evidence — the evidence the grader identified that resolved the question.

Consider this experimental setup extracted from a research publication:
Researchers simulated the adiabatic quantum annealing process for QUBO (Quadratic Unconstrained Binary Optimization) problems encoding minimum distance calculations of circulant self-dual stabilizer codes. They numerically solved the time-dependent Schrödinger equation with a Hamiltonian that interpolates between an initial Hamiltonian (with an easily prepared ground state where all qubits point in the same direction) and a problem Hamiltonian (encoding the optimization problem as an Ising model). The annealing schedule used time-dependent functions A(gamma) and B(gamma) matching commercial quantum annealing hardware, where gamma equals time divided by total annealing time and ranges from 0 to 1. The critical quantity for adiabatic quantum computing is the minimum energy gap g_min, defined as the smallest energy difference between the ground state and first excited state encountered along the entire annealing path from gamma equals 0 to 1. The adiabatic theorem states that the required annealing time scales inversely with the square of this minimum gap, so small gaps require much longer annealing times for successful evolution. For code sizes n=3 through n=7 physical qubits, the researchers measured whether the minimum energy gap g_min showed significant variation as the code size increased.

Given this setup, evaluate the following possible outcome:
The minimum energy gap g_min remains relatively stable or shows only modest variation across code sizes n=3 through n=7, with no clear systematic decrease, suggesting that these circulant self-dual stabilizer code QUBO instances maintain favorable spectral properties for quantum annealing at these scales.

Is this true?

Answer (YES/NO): YES